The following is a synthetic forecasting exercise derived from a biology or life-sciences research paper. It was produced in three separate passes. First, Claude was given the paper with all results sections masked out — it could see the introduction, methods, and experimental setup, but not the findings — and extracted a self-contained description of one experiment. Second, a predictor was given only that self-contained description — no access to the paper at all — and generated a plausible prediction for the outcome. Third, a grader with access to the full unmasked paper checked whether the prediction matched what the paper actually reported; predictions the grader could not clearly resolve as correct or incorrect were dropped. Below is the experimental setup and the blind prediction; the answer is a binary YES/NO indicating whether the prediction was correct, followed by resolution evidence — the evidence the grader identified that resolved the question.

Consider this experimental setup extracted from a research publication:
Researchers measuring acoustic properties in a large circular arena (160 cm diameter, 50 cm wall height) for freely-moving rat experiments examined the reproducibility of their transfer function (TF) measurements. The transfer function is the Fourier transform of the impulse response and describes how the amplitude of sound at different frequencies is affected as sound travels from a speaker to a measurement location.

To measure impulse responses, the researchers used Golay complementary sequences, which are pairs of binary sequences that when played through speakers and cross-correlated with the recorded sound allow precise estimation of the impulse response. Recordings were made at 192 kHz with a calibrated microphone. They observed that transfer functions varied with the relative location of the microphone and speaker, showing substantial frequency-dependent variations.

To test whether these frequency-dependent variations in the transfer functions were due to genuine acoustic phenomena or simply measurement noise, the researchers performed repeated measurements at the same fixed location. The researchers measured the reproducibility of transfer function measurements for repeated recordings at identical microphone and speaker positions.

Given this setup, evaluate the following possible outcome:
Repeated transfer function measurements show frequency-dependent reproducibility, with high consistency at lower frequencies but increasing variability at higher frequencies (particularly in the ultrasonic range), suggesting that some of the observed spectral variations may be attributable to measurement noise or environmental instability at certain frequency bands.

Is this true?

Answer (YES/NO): NO